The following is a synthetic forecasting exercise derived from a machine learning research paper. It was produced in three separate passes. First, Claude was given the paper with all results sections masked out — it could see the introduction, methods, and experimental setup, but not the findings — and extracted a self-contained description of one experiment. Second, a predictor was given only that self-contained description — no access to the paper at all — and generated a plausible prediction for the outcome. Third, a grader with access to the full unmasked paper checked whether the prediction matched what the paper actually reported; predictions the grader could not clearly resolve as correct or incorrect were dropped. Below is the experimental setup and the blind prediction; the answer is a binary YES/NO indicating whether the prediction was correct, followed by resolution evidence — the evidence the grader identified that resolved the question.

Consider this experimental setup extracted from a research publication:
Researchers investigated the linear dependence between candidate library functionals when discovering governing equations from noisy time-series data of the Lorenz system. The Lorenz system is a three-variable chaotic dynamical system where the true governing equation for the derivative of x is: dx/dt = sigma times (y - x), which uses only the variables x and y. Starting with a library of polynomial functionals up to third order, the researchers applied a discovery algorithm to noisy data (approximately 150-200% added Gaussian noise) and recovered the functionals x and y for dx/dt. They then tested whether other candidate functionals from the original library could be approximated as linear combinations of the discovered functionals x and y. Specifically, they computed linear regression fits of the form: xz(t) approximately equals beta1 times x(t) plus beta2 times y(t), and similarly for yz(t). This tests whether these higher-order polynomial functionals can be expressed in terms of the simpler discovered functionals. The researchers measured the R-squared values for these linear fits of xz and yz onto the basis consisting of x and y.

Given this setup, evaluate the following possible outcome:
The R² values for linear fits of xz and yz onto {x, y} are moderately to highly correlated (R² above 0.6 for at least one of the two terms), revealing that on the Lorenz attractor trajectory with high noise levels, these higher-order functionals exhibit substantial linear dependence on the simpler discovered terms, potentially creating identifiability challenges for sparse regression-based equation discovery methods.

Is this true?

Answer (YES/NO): YES